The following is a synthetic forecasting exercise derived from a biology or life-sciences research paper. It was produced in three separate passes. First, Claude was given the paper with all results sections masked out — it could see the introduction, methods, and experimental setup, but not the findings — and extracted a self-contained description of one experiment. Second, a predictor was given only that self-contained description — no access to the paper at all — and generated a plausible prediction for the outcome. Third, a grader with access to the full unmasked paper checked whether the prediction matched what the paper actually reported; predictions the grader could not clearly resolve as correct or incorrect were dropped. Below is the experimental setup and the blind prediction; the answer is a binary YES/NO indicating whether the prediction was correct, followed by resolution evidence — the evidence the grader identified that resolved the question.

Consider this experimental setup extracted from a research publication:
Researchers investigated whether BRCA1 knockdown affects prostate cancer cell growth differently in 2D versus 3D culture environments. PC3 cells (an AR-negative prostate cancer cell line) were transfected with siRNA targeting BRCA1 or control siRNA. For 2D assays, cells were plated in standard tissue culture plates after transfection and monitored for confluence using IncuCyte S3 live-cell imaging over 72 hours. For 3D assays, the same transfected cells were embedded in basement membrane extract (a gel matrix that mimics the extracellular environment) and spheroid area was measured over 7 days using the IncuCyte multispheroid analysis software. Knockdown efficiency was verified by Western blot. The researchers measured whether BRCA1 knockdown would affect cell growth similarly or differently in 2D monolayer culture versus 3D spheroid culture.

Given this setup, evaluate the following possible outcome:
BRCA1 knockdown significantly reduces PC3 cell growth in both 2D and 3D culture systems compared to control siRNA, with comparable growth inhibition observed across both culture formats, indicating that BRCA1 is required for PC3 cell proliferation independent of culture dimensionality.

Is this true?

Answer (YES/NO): NO